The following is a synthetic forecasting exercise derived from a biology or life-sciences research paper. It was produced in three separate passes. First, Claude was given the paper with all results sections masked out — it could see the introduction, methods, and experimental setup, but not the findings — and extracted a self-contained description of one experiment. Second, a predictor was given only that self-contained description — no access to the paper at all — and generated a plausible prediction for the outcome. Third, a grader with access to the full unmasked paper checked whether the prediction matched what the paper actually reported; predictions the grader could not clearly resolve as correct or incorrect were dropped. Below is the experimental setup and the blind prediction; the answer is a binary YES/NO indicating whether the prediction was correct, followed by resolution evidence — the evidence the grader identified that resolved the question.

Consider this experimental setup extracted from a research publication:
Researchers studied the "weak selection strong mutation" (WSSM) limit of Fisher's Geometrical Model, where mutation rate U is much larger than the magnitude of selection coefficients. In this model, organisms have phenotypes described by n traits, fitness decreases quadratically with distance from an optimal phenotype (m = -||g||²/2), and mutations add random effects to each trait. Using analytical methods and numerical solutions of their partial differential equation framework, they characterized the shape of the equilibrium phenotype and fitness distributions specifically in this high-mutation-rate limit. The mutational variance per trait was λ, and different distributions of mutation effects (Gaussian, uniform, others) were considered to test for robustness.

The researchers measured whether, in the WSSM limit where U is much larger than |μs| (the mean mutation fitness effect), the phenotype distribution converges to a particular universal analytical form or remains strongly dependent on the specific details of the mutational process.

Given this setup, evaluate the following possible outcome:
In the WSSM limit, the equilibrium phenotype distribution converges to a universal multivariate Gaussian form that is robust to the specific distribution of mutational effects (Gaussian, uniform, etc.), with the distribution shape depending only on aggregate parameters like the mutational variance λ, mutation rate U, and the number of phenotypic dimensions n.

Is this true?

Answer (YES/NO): YES